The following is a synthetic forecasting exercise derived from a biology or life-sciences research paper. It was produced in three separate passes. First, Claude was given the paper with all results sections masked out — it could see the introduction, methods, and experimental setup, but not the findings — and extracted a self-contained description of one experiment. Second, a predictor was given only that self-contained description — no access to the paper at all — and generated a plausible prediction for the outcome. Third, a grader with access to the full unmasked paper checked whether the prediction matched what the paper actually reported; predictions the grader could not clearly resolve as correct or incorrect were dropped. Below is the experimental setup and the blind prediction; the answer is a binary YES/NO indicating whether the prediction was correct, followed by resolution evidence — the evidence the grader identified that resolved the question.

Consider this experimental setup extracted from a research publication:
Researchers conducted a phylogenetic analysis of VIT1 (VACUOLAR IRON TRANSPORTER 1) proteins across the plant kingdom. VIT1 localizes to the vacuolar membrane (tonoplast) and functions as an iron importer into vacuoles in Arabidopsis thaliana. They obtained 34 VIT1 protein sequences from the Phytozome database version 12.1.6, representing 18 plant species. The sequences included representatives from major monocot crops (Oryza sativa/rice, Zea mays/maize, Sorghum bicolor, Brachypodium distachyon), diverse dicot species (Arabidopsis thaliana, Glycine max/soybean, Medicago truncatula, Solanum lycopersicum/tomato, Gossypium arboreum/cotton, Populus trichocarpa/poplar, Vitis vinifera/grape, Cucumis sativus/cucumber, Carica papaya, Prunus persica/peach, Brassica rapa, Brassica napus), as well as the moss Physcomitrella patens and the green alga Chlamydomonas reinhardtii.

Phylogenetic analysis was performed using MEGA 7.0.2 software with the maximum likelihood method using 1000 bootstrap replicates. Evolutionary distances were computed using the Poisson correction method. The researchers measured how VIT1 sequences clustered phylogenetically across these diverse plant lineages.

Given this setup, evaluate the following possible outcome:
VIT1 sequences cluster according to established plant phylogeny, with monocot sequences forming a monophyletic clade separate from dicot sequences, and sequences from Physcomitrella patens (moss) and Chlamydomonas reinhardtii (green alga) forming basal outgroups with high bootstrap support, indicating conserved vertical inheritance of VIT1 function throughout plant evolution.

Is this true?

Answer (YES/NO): NO